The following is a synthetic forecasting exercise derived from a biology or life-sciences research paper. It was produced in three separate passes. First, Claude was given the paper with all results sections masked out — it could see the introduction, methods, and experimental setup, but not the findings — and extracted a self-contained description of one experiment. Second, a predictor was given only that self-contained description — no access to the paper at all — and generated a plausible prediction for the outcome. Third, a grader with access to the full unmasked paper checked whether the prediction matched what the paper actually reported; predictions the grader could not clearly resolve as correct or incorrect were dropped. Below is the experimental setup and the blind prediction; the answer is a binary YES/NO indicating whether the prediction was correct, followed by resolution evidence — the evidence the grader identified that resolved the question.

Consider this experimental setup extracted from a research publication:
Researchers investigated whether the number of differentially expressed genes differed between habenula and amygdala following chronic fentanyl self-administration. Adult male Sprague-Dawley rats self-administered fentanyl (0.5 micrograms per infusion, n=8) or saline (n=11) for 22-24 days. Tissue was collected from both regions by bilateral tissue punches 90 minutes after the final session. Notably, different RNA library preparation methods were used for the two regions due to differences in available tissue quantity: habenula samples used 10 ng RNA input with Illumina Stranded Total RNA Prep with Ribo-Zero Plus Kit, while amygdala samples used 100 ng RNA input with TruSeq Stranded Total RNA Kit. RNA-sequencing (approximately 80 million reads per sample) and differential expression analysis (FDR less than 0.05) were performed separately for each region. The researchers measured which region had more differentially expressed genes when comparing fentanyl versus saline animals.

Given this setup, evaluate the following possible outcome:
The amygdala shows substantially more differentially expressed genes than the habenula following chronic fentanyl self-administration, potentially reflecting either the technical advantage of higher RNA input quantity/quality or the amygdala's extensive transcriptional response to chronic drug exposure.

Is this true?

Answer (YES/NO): YES